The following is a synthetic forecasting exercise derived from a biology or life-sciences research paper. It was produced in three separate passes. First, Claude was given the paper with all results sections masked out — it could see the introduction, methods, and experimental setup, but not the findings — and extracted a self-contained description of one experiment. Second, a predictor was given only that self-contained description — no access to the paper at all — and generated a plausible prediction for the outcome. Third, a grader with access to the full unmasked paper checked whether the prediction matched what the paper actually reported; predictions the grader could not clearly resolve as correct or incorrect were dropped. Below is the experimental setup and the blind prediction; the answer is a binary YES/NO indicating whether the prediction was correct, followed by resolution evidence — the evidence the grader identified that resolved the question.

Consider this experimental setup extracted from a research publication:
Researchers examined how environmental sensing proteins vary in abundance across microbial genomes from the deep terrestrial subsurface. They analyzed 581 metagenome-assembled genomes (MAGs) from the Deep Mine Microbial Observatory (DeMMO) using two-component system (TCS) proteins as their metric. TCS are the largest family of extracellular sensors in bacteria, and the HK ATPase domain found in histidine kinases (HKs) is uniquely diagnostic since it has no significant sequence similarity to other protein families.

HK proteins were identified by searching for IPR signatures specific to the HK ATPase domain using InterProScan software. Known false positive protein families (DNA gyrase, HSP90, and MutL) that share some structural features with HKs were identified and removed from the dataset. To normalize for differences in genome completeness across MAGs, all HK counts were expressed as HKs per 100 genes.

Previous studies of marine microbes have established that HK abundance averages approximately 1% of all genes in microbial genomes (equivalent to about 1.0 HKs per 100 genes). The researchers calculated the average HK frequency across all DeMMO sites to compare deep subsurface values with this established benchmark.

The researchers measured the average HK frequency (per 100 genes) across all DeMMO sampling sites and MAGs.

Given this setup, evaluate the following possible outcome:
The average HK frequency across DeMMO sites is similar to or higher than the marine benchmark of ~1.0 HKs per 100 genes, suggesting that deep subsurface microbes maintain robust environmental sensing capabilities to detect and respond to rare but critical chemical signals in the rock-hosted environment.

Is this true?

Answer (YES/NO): YES